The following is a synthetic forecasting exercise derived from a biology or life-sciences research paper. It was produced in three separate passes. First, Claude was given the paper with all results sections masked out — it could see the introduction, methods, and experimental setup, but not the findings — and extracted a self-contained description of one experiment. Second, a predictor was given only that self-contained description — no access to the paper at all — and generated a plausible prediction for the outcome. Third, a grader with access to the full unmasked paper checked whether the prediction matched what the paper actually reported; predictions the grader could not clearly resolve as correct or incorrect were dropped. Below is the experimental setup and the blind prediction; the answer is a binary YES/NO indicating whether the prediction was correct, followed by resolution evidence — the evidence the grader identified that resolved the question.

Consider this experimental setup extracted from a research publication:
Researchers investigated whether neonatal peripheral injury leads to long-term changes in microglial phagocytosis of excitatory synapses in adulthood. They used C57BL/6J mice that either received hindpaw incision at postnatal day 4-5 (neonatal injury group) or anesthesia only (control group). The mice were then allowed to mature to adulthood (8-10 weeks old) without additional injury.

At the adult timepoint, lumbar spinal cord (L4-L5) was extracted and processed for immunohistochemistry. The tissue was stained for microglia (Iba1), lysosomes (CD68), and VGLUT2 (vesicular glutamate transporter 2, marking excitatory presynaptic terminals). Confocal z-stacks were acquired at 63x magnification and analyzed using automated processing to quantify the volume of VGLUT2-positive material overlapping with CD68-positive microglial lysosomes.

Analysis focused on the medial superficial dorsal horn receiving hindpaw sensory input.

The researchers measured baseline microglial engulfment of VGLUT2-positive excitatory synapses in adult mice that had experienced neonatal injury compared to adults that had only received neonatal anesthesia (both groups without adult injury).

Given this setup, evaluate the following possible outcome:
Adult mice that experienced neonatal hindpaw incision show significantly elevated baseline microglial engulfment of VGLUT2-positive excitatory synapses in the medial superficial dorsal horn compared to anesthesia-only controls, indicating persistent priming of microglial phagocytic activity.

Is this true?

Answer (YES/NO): NO